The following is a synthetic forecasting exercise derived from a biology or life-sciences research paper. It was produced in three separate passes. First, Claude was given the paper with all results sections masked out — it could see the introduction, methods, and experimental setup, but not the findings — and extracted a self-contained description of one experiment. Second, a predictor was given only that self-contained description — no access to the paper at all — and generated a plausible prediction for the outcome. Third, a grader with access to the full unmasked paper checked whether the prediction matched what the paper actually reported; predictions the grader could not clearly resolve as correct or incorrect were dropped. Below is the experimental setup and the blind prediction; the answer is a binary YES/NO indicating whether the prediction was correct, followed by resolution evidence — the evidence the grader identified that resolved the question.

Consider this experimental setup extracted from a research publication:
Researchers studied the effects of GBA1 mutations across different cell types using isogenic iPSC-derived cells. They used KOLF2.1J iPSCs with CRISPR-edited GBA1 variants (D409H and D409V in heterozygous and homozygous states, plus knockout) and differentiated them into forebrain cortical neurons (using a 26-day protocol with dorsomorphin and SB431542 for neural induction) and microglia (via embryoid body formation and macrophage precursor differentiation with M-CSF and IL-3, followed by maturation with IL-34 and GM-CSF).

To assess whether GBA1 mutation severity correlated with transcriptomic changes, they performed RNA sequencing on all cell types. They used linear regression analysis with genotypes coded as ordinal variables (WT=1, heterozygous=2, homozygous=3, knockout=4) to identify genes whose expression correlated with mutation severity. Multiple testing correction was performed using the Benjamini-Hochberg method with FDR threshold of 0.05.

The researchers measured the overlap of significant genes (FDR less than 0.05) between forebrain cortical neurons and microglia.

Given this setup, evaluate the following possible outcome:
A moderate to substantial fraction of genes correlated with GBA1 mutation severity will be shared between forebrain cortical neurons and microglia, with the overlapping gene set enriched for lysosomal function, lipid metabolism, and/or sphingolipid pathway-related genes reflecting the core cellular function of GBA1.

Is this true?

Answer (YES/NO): NO